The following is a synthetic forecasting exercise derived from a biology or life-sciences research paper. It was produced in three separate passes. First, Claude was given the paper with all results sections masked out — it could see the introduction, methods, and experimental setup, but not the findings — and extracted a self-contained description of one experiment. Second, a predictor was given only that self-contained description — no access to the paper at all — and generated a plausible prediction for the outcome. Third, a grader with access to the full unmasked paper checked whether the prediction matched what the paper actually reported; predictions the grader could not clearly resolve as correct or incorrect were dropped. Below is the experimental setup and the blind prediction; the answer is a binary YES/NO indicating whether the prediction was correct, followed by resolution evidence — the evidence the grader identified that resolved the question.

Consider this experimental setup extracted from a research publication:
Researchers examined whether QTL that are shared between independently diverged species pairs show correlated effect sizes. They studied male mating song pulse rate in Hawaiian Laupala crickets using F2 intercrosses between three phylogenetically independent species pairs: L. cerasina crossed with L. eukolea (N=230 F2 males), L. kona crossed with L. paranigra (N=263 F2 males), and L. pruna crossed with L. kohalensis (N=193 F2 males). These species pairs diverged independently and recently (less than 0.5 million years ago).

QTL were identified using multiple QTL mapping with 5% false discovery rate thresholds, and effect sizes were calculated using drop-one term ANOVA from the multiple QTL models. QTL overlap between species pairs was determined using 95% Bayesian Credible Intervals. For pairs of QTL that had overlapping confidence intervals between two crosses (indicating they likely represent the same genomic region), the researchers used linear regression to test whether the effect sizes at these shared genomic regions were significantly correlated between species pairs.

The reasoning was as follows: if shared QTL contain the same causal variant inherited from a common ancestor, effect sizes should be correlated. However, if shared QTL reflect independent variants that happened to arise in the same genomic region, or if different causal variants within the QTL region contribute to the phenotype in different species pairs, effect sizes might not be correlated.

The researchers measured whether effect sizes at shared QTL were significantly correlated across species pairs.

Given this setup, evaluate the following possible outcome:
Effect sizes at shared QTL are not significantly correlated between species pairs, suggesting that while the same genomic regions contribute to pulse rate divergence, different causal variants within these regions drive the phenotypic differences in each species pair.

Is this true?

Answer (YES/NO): NO